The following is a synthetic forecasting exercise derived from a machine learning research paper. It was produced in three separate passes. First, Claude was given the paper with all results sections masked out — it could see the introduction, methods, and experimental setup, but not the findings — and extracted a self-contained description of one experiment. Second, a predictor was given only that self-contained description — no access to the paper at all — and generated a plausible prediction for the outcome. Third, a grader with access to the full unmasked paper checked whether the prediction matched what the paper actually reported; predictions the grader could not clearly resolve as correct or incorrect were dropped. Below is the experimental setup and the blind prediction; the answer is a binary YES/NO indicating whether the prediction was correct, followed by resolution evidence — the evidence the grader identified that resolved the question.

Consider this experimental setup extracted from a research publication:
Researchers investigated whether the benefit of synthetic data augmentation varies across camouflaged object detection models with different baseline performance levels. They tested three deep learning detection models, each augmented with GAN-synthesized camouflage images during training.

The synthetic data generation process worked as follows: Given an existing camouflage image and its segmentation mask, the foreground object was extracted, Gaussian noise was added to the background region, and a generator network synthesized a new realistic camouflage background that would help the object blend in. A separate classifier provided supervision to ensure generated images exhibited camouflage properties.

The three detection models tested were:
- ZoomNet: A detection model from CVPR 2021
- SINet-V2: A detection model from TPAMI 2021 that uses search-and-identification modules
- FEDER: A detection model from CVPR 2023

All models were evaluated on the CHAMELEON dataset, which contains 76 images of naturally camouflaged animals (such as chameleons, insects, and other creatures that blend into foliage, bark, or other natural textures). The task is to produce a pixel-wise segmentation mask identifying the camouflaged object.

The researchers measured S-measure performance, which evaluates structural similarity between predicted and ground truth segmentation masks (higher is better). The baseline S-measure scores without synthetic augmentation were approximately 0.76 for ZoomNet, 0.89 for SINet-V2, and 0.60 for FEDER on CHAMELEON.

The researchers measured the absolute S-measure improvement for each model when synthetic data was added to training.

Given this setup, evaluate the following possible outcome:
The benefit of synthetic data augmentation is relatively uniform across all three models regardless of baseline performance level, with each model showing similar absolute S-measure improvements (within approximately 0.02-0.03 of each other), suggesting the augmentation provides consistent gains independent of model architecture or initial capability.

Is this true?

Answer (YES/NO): NO